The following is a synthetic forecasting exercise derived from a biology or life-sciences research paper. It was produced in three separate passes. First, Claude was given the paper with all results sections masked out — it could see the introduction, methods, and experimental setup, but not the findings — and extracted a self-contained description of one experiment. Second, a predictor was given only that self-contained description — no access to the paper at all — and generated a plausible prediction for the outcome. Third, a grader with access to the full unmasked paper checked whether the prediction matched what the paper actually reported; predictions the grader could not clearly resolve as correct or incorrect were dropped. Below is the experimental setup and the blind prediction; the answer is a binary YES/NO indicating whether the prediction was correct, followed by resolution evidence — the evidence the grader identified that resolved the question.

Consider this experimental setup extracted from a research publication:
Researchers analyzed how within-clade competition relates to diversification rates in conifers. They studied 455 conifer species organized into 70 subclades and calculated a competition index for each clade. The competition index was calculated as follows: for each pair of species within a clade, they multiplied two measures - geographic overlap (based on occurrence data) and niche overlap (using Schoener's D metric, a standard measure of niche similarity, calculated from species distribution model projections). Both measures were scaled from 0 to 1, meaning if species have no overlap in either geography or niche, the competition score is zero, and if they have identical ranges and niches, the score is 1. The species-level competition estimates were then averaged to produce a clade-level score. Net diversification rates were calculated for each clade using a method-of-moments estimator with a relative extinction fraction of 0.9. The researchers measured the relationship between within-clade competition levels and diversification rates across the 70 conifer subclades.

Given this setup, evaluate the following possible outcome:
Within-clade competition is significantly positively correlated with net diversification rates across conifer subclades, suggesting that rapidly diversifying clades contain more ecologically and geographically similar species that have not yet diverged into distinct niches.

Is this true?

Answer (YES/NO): NO